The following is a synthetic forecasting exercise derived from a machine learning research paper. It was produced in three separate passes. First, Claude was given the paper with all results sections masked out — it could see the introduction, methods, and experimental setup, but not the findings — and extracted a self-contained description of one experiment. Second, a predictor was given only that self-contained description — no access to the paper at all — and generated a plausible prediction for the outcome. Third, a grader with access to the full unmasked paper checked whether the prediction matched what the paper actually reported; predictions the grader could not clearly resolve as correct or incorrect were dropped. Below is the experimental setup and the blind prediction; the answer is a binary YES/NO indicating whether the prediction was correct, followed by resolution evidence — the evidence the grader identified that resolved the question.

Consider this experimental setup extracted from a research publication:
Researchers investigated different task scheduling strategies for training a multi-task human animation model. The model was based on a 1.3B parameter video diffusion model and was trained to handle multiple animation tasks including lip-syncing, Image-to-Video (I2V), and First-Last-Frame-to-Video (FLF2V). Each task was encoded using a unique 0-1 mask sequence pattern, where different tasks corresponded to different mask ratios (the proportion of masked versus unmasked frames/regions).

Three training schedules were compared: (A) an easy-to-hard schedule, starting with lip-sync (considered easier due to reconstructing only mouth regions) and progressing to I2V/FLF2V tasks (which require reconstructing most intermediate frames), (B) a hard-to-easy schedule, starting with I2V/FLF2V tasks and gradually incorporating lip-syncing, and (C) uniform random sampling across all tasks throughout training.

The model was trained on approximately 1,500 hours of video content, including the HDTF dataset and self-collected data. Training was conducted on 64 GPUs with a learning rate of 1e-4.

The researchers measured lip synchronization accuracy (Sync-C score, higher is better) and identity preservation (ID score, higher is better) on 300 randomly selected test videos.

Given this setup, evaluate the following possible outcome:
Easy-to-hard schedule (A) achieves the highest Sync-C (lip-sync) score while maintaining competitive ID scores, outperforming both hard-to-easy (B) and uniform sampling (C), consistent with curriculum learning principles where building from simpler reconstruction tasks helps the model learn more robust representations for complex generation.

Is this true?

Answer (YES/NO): NO